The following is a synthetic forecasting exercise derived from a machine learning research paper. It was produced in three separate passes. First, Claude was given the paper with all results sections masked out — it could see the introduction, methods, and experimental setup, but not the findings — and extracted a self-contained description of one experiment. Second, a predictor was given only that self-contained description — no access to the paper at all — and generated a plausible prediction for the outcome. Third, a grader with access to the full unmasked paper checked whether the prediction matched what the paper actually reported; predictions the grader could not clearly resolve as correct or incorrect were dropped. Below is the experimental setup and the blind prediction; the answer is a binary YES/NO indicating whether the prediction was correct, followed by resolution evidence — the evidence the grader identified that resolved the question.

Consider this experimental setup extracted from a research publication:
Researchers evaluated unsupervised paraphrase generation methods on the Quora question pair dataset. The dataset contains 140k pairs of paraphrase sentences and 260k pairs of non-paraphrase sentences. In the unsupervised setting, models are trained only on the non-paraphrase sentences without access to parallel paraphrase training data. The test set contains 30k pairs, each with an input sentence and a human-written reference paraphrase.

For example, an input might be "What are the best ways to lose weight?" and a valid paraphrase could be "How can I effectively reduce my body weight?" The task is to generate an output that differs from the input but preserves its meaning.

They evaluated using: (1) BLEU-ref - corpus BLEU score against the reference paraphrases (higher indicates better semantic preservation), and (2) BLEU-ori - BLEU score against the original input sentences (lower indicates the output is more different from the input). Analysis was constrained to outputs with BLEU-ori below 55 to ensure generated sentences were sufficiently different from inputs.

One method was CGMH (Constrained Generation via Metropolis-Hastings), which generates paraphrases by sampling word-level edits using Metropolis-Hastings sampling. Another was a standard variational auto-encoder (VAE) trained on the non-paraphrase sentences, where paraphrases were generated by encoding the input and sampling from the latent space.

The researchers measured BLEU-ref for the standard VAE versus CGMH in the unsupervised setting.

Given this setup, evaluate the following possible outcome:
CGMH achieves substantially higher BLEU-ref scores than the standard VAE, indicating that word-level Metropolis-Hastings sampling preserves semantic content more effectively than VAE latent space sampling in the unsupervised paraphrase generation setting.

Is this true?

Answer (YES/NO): YES